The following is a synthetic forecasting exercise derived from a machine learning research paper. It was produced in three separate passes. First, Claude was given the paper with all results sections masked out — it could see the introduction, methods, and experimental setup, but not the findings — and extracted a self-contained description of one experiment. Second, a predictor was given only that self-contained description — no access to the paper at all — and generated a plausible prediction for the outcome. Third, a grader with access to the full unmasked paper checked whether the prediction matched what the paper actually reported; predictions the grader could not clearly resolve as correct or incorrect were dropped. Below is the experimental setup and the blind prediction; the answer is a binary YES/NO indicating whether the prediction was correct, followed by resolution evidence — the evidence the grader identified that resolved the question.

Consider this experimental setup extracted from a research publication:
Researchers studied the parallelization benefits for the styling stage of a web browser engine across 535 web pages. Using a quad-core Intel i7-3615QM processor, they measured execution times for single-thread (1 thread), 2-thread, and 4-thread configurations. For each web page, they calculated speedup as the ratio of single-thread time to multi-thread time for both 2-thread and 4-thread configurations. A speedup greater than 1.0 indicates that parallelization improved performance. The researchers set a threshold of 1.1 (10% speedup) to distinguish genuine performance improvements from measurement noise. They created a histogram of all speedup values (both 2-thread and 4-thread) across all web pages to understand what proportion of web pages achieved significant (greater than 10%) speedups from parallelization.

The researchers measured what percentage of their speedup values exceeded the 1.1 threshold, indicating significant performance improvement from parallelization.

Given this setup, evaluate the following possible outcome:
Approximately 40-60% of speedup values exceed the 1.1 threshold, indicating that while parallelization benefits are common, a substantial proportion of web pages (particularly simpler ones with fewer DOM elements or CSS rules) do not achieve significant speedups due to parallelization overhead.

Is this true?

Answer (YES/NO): YES